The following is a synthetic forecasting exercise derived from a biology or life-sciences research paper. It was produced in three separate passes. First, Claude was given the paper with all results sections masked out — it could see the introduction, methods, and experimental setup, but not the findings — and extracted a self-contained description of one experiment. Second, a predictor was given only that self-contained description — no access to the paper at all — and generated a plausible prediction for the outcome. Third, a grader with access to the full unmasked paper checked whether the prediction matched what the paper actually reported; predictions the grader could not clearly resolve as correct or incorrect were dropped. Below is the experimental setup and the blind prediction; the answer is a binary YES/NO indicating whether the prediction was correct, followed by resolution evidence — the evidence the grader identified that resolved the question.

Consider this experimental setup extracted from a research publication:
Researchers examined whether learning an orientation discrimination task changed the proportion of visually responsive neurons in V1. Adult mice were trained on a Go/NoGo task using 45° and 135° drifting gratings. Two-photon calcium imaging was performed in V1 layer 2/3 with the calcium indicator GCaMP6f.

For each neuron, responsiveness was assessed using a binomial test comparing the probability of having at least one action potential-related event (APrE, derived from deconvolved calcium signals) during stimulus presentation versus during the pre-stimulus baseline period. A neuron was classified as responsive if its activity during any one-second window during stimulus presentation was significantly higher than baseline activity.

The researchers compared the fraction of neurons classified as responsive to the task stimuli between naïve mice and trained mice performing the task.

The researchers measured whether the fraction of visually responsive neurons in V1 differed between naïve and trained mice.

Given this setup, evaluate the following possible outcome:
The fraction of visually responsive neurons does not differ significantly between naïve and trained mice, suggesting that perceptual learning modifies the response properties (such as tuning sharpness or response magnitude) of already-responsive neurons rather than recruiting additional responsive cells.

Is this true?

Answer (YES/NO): NO